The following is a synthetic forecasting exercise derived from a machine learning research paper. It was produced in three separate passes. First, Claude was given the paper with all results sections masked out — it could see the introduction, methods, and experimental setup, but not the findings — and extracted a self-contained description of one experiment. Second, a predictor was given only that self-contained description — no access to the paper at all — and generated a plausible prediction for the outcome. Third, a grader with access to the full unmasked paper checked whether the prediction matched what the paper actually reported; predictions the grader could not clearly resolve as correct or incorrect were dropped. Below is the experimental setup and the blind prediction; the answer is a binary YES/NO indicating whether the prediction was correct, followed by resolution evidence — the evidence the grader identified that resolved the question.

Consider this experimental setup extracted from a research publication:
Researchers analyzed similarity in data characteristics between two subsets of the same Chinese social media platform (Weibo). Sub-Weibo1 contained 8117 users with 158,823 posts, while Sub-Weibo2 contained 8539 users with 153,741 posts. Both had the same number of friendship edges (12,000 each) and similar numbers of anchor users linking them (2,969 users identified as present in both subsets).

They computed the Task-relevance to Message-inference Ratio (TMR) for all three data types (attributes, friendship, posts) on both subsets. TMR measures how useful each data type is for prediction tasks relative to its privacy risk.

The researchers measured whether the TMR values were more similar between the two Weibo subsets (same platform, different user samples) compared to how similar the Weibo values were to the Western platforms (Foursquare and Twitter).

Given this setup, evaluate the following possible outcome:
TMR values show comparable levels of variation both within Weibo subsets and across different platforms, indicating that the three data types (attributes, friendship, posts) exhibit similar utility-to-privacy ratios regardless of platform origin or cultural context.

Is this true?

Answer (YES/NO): NO